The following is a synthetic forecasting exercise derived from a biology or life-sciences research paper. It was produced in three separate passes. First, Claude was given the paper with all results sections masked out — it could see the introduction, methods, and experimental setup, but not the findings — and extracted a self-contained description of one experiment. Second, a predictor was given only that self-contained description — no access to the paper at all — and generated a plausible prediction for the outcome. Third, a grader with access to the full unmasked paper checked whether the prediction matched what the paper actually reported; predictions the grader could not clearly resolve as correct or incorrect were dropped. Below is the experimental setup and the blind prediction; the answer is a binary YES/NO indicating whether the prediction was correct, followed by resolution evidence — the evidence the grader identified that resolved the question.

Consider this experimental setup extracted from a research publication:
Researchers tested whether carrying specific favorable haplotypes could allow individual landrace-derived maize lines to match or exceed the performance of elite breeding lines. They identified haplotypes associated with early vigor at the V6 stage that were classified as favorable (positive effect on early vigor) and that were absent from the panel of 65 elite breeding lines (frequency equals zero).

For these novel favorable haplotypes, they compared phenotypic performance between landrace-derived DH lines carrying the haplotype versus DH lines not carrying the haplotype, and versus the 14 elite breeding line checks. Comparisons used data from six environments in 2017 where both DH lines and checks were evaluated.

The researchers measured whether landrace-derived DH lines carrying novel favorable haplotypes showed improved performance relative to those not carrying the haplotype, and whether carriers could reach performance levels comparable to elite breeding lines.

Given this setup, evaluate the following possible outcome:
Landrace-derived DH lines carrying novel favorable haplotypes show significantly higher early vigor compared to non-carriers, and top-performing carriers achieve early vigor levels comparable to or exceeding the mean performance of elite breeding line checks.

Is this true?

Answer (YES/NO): YES